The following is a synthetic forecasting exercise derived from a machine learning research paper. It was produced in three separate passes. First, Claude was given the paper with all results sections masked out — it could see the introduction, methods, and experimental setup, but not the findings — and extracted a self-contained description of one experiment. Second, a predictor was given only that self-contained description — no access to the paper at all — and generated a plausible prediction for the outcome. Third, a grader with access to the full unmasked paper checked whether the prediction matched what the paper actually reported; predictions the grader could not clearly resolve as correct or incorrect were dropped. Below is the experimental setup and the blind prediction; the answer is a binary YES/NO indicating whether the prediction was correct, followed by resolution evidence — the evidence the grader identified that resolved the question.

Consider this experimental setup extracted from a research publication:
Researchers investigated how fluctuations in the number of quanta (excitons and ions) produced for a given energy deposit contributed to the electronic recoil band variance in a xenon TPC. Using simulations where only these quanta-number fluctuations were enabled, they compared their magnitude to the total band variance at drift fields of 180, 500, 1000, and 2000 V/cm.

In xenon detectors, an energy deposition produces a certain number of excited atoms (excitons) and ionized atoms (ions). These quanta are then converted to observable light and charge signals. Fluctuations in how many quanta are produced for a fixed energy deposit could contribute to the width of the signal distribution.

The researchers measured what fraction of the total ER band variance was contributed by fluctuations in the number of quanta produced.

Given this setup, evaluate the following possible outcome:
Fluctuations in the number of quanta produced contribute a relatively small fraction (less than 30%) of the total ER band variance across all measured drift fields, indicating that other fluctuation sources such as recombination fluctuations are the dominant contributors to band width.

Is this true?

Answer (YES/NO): YES